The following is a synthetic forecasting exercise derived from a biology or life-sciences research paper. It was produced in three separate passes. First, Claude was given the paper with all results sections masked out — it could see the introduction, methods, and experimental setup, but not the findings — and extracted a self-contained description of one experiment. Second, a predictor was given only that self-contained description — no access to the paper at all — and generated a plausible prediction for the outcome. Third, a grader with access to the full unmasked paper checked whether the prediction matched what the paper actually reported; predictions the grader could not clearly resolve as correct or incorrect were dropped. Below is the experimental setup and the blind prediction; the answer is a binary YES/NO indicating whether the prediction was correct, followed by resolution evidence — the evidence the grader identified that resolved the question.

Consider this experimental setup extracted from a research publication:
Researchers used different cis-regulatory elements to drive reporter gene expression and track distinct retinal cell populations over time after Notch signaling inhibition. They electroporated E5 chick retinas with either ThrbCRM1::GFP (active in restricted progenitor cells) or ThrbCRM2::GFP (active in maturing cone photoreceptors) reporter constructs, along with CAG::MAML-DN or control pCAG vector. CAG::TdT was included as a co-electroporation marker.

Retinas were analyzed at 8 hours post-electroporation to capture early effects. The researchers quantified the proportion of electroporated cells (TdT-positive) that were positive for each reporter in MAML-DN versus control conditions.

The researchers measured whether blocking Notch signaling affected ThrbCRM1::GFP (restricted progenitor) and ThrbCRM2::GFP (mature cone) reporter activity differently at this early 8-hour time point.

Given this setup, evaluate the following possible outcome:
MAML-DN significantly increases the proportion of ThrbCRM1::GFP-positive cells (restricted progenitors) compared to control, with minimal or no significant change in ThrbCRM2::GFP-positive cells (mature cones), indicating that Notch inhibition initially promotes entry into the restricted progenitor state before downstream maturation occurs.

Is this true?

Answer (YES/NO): NO